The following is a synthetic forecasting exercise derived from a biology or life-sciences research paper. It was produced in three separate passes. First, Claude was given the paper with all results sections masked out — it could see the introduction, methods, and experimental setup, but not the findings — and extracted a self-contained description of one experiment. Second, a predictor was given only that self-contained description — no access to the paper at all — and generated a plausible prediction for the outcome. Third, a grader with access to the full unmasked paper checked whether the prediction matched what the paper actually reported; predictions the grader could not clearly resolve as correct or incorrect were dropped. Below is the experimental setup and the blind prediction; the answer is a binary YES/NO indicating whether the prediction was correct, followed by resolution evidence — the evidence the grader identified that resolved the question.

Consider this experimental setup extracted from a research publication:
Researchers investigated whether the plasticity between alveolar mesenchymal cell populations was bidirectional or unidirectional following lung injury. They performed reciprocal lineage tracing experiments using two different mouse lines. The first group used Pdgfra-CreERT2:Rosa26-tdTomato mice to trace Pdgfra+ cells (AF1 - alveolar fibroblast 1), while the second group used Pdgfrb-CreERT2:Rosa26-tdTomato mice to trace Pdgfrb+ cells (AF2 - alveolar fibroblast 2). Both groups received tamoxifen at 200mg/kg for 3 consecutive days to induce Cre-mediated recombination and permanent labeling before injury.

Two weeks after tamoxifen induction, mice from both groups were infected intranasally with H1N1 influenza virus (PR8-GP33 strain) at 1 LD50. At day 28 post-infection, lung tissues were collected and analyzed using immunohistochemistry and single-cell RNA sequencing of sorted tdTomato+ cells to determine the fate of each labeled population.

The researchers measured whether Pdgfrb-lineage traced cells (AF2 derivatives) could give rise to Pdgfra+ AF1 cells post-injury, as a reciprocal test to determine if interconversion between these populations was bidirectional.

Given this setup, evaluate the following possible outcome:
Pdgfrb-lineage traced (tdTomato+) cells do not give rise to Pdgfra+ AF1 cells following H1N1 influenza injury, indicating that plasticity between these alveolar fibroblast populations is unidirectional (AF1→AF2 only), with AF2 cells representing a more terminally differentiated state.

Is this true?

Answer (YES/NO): YES